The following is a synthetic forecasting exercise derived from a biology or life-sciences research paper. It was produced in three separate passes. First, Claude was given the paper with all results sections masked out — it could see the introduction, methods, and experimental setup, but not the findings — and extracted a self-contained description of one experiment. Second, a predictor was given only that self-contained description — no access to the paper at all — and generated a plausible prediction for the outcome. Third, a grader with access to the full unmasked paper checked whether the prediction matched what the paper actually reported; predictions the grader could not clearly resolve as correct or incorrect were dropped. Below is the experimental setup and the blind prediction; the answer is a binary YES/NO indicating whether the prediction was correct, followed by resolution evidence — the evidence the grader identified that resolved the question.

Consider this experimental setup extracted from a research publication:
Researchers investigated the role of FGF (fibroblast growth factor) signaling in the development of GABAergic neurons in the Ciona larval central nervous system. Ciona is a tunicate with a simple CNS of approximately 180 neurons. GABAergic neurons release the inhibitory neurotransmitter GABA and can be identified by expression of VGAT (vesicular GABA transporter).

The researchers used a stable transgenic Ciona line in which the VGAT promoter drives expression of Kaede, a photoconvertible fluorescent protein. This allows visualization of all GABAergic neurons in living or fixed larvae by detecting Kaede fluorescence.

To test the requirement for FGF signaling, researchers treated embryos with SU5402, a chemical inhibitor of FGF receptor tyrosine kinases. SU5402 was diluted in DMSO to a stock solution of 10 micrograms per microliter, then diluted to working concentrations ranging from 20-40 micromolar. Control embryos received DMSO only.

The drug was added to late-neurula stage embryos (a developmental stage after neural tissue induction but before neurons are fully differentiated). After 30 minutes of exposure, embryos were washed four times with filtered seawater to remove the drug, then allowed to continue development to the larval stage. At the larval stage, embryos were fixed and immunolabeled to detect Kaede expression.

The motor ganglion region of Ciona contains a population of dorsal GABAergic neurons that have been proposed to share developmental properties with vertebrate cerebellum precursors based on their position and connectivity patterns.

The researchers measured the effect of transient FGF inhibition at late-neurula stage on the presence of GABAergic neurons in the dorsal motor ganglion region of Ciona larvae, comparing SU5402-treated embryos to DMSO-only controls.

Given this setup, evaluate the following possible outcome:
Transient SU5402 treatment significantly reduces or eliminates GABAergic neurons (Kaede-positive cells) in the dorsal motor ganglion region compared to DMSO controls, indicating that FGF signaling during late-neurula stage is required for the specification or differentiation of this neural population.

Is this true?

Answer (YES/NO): YES